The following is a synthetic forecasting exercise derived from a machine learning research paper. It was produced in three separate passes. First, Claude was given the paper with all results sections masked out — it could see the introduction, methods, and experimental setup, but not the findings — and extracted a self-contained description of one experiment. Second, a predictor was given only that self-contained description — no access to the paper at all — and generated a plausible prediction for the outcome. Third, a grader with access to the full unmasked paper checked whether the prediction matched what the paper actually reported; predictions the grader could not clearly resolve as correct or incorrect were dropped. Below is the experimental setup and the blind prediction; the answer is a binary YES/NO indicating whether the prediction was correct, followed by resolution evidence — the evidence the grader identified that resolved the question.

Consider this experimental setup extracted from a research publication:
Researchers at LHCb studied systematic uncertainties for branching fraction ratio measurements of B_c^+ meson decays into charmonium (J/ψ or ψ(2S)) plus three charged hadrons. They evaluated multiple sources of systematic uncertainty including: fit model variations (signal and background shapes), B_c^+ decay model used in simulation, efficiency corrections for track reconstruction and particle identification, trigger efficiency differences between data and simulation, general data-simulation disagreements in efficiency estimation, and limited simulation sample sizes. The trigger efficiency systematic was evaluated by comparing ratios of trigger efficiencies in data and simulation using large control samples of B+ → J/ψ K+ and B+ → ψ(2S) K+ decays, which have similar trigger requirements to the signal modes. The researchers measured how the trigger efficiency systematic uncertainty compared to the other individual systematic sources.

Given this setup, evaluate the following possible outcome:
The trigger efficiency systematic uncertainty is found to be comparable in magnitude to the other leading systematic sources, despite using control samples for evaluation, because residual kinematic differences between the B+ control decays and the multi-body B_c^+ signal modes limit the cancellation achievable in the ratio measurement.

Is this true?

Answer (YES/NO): NO